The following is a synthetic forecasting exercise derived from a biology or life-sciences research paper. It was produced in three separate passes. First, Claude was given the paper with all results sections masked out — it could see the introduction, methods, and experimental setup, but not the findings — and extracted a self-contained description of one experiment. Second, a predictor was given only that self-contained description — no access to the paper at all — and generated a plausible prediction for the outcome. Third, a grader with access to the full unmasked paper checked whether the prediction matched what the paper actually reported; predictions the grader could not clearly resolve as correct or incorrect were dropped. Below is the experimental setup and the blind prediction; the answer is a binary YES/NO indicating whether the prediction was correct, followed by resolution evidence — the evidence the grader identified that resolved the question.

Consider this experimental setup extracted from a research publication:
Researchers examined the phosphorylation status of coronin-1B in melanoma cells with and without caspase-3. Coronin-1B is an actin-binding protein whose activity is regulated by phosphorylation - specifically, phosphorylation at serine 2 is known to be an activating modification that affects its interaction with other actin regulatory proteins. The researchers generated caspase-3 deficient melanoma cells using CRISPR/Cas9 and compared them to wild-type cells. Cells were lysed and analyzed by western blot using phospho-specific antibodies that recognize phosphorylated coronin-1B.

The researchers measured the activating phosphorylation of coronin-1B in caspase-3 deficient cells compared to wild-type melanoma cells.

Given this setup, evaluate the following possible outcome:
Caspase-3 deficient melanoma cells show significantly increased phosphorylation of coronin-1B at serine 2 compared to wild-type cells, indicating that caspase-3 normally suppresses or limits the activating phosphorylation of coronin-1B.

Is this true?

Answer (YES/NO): NO